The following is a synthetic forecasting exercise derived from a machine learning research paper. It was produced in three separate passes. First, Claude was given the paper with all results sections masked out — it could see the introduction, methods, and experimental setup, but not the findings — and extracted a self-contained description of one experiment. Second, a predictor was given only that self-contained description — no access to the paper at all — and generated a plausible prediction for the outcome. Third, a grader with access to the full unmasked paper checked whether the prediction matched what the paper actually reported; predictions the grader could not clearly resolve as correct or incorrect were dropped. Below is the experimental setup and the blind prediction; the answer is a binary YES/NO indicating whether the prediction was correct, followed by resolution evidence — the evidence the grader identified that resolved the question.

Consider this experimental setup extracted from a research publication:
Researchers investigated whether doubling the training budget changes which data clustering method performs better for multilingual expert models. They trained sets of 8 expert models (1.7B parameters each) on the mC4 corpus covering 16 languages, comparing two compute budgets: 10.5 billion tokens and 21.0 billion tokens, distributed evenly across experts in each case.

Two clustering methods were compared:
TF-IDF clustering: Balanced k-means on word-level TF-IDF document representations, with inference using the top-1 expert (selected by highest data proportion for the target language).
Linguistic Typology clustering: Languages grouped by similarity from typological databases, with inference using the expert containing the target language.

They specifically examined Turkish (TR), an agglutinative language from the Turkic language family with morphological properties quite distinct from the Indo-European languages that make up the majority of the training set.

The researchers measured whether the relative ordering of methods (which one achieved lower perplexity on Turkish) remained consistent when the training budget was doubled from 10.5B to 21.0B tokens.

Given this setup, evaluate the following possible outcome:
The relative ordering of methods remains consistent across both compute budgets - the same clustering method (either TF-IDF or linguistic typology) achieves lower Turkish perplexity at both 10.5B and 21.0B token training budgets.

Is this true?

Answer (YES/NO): YES